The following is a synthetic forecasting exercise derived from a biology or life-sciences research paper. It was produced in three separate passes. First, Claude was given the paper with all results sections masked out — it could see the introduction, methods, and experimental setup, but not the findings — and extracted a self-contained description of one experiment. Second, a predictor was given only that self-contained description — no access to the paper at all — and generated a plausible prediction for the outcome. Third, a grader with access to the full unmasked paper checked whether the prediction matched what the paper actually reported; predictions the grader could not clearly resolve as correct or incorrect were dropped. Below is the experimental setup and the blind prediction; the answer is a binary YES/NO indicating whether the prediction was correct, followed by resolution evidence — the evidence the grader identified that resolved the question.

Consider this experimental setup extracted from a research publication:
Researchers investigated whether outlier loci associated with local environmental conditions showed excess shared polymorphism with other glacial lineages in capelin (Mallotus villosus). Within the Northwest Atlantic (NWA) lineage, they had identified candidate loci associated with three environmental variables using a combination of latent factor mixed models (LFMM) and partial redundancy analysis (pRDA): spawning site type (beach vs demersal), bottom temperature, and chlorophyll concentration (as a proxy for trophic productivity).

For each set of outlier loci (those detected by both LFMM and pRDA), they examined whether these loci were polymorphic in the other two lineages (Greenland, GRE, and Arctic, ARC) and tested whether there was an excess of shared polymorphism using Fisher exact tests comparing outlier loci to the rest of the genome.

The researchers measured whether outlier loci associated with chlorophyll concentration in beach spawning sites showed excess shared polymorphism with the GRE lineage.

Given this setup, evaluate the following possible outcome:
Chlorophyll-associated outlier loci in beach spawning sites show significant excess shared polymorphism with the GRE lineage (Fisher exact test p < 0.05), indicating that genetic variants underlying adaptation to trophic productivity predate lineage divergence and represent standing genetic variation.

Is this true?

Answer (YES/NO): YES